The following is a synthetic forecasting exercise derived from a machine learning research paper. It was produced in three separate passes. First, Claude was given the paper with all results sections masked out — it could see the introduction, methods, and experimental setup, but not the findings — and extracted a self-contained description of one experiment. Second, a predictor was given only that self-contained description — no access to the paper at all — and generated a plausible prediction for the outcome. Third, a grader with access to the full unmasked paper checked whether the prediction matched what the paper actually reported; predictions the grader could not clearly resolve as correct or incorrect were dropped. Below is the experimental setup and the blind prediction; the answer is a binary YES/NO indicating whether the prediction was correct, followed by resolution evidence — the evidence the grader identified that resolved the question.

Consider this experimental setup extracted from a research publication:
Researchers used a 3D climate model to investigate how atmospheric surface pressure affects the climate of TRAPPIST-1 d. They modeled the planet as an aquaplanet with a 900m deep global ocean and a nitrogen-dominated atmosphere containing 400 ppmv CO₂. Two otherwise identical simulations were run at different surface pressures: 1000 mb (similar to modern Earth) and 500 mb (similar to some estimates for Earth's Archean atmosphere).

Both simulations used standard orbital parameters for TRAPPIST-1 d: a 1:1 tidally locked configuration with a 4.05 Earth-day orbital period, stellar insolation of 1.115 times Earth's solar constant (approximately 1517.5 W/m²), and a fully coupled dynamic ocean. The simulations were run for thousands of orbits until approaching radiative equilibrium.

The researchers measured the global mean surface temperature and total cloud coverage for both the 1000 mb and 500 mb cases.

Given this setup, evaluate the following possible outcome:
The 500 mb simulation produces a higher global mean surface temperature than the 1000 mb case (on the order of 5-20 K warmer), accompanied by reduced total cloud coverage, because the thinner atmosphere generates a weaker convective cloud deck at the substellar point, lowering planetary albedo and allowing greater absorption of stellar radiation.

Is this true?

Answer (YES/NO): NO